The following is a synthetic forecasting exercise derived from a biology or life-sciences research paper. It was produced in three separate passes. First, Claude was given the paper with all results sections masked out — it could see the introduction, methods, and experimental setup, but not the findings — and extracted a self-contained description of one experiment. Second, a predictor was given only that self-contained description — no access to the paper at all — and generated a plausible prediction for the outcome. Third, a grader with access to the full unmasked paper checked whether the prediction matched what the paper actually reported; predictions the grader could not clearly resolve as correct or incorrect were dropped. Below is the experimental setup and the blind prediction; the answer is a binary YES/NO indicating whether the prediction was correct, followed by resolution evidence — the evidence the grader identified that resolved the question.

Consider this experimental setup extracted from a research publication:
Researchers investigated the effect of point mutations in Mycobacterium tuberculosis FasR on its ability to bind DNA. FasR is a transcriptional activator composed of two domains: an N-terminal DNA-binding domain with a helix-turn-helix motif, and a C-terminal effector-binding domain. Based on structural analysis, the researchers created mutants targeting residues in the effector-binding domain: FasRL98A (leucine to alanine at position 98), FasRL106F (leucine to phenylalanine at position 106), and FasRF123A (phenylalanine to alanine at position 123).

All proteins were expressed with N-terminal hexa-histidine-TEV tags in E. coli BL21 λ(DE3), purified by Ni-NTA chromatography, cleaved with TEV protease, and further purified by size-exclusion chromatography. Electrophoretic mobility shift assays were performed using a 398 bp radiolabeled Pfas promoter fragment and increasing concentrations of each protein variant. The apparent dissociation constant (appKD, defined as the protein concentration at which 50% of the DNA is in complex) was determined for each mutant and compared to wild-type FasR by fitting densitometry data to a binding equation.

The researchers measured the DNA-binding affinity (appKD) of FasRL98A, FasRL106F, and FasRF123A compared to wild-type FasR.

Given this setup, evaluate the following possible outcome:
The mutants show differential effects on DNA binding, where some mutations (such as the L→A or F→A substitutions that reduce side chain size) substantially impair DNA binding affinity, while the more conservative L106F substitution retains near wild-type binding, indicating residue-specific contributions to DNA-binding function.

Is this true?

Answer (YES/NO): NO